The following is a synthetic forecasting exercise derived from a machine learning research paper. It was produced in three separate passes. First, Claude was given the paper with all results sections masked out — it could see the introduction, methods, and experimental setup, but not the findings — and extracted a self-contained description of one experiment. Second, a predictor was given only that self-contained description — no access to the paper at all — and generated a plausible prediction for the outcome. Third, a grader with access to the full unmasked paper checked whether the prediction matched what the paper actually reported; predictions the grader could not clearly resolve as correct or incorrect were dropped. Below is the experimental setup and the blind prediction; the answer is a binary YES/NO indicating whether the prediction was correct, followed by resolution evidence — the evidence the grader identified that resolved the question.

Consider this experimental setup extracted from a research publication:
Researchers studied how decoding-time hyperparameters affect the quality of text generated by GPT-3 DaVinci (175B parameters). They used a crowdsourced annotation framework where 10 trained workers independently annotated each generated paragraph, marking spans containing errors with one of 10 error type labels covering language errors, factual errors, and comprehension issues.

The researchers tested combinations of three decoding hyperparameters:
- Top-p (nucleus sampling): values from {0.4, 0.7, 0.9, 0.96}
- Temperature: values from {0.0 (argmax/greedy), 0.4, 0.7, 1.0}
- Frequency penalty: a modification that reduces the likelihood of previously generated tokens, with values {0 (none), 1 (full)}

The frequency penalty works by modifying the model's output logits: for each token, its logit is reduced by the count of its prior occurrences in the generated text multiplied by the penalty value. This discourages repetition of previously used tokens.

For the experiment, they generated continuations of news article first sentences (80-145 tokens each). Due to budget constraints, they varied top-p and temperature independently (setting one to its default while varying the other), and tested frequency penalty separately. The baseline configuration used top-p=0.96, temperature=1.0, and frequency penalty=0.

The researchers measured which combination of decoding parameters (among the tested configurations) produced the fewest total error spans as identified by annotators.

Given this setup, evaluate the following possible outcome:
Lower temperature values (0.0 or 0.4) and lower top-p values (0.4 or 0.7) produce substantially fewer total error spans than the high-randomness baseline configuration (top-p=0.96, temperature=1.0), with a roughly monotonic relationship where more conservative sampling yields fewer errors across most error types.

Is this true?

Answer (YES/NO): NO